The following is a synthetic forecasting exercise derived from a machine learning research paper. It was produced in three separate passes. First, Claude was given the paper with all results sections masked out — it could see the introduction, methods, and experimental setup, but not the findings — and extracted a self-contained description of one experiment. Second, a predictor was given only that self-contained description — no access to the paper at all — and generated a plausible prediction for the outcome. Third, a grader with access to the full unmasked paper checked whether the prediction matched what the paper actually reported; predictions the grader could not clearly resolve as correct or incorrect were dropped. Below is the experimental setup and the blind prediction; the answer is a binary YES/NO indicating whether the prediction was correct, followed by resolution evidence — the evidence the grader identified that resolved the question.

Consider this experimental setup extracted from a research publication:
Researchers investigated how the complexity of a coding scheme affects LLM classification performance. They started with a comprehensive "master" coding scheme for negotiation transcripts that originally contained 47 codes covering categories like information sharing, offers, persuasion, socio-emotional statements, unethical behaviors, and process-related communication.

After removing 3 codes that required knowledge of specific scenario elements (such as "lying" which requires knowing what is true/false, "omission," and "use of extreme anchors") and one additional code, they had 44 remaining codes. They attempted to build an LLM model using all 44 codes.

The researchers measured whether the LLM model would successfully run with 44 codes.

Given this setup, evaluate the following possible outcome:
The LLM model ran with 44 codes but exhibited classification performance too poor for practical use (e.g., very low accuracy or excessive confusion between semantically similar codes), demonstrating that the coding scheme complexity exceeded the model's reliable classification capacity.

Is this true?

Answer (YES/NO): NO